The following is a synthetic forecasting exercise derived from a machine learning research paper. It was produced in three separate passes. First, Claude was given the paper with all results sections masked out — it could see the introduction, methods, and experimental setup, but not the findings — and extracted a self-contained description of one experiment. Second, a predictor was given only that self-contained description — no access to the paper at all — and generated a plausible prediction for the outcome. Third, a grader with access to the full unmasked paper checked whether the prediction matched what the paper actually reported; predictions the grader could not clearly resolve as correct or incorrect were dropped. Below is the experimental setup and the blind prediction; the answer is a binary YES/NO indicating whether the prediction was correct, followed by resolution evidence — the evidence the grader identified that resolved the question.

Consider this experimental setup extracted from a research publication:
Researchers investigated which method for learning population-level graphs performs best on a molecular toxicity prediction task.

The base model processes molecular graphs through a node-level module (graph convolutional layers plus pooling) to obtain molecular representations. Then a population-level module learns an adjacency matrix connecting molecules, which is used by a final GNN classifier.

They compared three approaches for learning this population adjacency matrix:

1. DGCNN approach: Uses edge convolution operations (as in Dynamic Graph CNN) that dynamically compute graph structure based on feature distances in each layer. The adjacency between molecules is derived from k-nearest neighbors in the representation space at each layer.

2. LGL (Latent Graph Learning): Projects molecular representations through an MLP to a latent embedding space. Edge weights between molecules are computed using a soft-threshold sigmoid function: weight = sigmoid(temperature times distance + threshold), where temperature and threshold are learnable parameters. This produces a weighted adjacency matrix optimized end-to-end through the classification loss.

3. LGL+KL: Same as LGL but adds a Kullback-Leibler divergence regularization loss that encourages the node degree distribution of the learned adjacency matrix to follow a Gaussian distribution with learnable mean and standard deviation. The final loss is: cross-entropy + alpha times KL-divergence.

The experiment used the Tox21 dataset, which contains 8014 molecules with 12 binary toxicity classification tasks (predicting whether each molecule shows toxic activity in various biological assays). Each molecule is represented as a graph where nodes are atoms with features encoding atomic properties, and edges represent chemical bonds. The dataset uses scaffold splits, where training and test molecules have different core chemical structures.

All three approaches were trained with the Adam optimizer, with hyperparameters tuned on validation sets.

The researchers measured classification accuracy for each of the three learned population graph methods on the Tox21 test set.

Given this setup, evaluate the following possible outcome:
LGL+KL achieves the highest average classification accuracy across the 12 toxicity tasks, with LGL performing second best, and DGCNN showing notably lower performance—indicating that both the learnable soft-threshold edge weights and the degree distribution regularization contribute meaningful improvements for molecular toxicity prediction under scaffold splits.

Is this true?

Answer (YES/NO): NO